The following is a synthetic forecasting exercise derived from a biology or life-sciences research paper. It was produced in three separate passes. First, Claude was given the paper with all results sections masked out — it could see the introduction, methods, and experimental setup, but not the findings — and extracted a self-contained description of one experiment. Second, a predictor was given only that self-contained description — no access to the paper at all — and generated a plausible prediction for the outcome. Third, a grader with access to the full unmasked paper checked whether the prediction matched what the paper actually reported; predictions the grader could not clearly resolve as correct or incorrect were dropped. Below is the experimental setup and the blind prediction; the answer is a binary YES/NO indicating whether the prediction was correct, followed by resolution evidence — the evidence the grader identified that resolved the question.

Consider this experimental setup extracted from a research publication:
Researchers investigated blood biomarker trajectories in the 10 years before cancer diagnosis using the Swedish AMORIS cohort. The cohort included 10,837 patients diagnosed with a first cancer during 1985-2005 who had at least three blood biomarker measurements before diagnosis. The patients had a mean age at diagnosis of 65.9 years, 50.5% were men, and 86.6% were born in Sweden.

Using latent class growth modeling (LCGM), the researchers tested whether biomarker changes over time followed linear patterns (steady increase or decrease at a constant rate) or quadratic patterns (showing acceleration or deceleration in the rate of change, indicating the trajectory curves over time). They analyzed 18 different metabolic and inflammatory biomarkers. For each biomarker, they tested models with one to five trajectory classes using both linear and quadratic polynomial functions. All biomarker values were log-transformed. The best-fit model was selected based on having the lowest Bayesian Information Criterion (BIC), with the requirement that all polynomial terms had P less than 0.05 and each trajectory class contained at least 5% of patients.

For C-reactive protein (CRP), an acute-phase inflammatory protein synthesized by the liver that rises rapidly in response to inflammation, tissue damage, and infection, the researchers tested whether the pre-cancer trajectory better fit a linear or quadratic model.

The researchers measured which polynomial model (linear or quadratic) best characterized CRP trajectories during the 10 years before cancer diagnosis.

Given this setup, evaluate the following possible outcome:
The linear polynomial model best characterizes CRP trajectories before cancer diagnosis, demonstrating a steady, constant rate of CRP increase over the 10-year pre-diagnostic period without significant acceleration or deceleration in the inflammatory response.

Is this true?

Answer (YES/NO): NO